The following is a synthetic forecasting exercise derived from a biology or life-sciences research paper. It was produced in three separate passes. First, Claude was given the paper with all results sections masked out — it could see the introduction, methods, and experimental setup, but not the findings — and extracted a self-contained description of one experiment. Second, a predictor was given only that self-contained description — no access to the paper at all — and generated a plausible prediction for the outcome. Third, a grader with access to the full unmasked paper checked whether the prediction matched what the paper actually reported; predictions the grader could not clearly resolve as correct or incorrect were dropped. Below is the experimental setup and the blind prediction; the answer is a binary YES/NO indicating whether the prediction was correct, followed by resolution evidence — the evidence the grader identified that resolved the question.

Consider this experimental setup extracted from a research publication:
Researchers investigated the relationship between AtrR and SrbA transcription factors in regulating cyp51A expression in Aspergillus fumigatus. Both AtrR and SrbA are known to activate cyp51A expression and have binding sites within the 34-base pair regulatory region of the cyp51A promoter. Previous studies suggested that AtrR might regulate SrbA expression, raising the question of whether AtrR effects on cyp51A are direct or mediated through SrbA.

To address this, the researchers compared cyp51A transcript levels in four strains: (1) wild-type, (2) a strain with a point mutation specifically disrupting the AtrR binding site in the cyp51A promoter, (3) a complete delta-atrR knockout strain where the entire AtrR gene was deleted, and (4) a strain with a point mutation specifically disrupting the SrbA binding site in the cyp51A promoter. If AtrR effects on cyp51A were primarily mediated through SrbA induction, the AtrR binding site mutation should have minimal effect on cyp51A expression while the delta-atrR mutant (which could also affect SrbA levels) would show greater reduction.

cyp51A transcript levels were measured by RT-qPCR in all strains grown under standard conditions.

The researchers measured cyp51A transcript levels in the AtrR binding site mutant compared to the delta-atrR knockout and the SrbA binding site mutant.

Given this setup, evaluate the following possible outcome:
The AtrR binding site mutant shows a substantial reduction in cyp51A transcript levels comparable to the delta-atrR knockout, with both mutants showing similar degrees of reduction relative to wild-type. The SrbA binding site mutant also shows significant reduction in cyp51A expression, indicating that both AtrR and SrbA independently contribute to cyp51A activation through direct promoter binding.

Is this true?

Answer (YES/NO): NO